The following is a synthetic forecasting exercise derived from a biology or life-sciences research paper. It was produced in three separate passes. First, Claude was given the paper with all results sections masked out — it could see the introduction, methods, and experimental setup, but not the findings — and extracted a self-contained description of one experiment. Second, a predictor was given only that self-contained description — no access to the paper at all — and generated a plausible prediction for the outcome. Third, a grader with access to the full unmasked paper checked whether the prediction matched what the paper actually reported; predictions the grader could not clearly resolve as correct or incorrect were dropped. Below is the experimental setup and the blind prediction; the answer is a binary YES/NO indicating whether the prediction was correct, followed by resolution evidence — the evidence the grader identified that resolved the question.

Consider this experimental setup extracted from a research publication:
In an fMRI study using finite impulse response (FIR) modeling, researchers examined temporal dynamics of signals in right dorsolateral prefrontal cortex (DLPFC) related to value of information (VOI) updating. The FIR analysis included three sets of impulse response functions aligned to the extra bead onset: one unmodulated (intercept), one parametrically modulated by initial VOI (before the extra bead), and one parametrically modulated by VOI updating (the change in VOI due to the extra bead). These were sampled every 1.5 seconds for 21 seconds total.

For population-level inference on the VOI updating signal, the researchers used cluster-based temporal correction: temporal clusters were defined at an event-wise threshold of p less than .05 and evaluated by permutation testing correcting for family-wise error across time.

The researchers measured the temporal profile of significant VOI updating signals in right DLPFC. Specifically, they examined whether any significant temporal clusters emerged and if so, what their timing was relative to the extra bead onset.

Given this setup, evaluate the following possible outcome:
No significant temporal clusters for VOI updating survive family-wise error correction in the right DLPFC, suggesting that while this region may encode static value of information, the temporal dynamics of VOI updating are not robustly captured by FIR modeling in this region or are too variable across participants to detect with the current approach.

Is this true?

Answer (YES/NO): NO